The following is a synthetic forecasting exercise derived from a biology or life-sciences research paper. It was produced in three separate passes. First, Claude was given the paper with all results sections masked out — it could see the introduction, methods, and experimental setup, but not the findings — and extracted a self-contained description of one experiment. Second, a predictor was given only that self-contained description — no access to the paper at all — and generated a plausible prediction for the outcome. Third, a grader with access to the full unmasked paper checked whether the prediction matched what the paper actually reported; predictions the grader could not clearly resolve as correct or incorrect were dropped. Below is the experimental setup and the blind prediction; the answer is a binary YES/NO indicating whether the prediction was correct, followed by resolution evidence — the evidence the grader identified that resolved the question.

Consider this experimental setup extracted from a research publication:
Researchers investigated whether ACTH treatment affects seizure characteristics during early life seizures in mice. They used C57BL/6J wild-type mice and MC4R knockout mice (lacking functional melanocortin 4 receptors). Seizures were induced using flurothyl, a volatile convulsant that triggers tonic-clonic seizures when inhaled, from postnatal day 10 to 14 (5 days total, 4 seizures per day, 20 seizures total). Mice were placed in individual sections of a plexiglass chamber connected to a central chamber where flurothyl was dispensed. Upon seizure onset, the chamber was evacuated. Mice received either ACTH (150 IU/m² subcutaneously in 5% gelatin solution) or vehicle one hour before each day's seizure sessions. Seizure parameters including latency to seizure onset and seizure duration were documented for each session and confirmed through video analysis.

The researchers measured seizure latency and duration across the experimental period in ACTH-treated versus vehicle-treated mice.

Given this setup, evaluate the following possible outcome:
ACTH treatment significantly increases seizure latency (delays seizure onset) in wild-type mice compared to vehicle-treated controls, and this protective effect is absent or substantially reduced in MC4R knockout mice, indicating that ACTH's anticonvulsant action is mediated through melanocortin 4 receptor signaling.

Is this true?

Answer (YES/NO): NO